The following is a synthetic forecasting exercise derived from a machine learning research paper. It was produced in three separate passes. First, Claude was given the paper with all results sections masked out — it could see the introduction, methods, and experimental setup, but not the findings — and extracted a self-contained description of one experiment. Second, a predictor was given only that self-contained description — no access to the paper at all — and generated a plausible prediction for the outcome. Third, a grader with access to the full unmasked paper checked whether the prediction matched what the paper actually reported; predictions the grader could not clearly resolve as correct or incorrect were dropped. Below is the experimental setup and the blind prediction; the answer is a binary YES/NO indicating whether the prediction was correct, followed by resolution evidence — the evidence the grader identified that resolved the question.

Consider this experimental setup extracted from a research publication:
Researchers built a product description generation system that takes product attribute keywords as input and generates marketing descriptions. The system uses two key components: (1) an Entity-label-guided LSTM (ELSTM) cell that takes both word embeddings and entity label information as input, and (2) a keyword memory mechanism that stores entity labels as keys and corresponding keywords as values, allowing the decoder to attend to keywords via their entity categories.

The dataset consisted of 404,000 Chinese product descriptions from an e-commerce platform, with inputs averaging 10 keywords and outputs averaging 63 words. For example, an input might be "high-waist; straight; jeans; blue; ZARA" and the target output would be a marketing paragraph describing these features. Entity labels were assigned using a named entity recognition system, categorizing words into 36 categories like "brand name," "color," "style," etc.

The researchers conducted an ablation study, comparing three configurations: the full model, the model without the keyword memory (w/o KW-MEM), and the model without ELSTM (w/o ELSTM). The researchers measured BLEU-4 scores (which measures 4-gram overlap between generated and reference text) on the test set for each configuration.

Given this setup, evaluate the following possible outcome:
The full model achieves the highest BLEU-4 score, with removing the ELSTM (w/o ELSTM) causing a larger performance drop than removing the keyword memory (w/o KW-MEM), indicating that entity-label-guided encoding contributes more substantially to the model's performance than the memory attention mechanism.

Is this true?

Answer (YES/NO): NO